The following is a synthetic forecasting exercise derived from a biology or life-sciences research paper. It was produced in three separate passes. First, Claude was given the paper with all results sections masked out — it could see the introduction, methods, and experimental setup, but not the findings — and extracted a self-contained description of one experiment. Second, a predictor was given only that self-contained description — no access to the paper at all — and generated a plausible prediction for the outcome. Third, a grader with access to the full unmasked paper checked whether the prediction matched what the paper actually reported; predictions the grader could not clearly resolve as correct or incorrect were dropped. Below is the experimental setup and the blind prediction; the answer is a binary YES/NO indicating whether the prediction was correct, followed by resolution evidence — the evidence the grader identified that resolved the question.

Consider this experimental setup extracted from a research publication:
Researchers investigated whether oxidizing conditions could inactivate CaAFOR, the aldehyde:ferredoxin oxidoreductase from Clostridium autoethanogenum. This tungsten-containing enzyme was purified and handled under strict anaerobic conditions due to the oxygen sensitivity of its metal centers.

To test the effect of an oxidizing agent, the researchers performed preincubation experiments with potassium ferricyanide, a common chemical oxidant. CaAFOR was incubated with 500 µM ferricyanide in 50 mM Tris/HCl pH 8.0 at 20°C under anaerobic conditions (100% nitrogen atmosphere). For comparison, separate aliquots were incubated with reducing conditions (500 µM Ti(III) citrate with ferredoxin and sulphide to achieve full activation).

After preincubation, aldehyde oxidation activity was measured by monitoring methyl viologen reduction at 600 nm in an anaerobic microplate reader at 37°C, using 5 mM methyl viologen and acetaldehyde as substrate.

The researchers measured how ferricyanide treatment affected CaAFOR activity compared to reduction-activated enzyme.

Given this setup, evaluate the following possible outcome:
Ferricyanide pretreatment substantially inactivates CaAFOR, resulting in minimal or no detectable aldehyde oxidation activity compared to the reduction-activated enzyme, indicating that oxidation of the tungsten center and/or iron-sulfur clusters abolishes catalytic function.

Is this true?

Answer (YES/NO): YES